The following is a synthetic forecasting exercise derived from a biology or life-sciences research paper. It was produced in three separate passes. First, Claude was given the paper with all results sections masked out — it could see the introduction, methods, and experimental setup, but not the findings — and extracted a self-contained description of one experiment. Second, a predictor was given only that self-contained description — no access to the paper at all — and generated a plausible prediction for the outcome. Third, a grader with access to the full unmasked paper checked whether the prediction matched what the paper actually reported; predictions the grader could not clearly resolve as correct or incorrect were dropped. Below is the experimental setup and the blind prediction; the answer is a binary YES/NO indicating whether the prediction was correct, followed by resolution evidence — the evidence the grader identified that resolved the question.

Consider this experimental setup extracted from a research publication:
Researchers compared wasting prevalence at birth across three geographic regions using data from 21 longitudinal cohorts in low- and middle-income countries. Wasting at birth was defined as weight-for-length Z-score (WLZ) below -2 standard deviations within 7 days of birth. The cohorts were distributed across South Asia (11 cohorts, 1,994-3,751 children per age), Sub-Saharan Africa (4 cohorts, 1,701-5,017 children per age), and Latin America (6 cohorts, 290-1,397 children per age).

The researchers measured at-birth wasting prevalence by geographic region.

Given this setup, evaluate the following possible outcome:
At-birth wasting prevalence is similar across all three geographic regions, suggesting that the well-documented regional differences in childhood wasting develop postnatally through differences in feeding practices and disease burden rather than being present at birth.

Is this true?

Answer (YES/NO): NO